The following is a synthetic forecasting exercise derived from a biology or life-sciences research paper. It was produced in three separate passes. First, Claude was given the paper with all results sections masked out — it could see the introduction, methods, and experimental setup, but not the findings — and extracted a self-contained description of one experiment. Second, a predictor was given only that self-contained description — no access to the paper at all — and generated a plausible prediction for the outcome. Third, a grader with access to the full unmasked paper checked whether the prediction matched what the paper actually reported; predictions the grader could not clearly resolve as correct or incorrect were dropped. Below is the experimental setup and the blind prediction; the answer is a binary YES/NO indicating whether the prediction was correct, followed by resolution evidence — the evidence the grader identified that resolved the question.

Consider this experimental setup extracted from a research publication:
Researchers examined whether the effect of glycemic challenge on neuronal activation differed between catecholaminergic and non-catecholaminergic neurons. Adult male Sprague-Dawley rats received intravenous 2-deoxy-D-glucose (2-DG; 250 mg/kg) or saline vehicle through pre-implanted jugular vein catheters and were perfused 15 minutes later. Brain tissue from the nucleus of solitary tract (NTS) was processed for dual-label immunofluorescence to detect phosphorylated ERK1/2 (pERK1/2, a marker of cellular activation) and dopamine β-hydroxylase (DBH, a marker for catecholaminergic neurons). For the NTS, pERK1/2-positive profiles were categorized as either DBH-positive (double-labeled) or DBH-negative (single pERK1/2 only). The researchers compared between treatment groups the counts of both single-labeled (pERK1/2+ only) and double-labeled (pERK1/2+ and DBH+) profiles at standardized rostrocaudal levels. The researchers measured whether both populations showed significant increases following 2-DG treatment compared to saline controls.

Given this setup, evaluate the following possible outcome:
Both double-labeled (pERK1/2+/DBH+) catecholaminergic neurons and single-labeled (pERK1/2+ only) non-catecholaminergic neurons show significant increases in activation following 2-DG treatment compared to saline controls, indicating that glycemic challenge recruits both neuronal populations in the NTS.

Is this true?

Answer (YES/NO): YES